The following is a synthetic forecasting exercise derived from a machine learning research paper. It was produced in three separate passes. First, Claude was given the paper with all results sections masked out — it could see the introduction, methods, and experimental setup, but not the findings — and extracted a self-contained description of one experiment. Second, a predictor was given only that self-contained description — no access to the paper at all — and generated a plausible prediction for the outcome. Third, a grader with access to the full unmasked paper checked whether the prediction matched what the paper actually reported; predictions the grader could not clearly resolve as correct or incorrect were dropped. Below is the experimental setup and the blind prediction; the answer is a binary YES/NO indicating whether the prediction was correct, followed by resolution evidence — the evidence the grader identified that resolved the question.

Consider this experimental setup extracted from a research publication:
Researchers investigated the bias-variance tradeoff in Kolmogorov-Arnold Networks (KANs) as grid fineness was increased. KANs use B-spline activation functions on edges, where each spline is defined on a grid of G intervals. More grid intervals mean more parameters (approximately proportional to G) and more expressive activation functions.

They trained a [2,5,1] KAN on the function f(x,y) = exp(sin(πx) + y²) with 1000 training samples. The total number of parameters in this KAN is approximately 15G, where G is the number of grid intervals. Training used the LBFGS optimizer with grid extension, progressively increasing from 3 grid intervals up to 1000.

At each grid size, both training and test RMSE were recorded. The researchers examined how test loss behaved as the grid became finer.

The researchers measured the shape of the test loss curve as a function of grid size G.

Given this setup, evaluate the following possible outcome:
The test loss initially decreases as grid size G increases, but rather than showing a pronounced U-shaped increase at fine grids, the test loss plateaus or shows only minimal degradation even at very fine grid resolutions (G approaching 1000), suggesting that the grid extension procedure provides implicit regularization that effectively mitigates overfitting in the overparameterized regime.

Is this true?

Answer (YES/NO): NO